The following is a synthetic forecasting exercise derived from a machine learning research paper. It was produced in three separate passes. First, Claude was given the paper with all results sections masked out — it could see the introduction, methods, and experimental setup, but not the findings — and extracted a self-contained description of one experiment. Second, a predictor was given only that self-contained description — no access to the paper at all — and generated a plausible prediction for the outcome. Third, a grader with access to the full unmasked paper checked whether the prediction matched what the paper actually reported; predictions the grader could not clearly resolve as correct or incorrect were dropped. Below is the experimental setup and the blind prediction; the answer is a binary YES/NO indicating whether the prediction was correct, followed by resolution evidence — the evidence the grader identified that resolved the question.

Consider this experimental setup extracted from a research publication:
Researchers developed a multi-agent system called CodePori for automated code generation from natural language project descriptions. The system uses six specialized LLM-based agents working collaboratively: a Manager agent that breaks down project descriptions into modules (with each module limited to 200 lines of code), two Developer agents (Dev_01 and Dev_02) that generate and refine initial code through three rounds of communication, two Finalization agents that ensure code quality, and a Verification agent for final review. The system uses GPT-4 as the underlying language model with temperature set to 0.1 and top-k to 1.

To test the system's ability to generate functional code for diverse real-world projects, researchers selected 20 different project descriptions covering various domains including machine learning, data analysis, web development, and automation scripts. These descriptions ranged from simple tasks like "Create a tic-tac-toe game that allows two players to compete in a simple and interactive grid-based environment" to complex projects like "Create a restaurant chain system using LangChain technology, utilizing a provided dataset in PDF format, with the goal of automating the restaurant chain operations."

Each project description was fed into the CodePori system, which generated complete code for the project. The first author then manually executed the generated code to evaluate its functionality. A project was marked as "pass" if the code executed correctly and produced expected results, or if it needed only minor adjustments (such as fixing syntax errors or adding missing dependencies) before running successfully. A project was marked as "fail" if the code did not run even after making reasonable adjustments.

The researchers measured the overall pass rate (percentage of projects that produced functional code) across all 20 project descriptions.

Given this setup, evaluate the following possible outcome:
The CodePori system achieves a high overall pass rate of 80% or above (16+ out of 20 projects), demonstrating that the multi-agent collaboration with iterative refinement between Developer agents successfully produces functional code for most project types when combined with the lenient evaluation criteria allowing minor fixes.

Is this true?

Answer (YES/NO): YES